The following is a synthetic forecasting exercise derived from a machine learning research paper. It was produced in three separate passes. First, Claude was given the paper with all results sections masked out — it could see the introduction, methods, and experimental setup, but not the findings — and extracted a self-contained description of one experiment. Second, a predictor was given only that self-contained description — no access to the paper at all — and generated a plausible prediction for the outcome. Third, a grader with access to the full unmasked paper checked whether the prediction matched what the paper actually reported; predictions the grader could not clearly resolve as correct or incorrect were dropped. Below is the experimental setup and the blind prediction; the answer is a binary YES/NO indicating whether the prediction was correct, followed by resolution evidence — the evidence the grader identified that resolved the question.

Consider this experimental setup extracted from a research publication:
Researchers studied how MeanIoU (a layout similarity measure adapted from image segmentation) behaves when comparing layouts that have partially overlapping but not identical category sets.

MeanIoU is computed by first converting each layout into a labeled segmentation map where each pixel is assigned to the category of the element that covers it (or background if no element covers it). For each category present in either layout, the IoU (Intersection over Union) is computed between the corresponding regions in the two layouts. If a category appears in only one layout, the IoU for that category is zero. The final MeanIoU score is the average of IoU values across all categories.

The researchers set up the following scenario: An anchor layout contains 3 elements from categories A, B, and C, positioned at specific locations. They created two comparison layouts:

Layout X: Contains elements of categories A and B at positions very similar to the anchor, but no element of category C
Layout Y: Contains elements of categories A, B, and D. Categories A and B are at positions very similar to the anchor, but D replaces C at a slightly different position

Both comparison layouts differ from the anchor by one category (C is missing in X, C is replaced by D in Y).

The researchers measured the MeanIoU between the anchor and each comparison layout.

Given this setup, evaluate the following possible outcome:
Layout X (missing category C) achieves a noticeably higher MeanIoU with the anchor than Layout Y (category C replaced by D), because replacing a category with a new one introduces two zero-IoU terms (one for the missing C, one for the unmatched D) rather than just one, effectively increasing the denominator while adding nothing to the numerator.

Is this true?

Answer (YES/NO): NO